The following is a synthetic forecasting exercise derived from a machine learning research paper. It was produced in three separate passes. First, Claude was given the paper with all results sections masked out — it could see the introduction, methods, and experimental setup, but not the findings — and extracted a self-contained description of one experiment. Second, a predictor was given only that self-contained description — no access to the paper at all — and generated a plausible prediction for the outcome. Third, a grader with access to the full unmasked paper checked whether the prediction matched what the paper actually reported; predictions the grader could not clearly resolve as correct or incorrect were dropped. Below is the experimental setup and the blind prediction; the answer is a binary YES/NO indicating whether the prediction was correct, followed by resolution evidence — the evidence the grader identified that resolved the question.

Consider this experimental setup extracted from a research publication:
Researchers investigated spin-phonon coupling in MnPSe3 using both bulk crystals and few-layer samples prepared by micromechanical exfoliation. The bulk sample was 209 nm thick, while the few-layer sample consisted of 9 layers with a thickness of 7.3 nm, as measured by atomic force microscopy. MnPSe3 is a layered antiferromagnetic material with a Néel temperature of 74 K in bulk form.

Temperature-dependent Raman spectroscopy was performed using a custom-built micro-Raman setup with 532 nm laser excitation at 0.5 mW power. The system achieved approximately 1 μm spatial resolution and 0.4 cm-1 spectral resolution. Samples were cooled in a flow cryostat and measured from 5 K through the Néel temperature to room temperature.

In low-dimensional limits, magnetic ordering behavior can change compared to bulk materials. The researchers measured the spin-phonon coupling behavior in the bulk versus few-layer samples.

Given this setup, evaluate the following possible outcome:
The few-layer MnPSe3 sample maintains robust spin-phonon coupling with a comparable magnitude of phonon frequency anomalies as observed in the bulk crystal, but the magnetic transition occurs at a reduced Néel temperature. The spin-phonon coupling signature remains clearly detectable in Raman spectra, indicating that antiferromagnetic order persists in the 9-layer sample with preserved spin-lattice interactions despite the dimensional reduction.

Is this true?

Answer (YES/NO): NO